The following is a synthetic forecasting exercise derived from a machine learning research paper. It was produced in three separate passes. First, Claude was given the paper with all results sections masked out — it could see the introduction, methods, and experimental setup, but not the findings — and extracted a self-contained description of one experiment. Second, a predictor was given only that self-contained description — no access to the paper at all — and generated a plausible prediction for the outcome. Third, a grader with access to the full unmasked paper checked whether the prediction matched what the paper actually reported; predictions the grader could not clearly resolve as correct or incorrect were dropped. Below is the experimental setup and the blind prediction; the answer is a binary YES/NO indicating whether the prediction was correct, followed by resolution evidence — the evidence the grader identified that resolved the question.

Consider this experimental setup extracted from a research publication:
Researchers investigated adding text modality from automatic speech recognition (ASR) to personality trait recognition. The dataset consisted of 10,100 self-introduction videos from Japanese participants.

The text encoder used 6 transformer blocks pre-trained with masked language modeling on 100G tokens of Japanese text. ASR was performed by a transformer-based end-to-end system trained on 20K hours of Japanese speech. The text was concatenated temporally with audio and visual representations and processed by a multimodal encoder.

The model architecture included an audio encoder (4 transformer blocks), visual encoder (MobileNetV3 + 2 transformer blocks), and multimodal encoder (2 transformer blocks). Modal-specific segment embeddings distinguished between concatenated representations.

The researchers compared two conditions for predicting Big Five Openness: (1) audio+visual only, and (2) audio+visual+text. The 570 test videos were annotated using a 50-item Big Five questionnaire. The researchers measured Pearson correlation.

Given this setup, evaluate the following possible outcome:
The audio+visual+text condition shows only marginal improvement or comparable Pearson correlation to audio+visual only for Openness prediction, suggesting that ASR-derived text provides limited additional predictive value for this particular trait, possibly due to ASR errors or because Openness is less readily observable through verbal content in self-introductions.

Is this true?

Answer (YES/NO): NO